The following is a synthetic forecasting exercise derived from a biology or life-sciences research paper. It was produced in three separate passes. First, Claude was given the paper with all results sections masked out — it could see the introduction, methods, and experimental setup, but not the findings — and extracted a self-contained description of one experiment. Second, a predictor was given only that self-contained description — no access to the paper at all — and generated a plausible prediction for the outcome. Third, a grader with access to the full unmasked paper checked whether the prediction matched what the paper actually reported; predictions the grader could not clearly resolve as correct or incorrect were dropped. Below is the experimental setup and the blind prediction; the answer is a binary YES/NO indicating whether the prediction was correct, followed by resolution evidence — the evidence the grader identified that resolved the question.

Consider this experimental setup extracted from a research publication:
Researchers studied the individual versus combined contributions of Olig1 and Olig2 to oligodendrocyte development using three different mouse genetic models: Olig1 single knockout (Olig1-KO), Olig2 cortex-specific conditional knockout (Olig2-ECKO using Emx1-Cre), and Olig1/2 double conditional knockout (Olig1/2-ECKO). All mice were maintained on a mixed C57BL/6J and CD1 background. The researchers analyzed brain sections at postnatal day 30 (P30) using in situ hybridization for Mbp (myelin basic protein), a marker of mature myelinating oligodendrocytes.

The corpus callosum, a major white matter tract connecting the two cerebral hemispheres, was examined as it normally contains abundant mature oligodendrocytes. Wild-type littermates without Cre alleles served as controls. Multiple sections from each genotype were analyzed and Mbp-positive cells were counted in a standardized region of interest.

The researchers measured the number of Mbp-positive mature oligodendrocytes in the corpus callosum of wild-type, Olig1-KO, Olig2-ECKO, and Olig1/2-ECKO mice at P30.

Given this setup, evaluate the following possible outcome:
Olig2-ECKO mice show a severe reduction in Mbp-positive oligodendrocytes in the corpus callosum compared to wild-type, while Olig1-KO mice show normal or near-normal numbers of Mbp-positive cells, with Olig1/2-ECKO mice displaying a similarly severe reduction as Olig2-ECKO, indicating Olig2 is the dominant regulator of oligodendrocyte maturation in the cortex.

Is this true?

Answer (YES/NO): NO